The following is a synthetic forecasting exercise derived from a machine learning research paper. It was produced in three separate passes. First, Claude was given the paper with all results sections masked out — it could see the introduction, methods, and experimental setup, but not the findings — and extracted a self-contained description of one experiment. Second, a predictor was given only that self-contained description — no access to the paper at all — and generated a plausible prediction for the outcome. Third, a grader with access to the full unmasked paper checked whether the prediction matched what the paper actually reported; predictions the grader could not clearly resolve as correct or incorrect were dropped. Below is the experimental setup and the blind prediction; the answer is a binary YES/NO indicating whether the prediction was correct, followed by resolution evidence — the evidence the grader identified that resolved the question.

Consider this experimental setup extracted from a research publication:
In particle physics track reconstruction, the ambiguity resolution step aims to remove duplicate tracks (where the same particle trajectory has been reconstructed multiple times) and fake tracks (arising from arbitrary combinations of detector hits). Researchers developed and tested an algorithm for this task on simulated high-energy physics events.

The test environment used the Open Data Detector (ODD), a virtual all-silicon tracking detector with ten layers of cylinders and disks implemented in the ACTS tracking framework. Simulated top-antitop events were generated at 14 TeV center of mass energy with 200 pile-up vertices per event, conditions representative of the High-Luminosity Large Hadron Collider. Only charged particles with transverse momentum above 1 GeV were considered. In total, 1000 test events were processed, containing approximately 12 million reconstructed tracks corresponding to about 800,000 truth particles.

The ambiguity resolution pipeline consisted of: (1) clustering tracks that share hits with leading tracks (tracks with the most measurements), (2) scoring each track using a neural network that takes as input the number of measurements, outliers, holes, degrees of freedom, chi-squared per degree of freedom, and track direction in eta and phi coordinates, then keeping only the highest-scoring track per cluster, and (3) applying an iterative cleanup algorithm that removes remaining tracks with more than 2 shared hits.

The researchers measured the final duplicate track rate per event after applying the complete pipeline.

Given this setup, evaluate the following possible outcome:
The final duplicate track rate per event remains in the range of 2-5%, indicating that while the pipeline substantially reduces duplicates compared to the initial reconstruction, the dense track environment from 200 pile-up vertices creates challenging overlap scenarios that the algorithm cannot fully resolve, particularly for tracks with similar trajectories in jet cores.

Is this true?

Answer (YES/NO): NO